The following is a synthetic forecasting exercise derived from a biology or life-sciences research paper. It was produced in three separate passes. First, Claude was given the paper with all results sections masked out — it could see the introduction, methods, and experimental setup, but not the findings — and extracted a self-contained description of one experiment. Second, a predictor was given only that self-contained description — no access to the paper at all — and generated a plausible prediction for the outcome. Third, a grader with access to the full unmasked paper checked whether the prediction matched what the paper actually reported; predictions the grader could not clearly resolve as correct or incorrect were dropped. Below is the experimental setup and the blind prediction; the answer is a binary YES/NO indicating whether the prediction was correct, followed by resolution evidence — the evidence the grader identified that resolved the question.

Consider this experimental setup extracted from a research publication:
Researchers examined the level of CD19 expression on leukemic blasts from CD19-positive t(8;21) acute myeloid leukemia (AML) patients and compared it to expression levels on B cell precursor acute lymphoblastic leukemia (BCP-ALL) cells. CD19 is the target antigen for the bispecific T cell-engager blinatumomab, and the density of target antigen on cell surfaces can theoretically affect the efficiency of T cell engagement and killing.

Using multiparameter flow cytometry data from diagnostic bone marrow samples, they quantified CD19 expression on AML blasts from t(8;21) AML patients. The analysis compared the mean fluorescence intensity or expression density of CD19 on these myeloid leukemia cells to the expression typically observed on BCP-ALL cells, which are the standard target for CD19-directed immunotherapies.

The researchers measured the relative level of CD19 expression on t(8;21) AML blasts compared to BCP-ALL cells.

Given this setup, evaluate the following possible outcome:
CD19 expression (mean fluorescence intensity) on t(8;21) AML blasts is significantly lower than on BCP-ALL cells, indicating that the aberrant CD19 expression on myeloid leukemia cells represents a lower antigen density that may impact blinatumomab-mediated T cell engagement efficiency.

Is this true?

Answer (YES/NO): NO